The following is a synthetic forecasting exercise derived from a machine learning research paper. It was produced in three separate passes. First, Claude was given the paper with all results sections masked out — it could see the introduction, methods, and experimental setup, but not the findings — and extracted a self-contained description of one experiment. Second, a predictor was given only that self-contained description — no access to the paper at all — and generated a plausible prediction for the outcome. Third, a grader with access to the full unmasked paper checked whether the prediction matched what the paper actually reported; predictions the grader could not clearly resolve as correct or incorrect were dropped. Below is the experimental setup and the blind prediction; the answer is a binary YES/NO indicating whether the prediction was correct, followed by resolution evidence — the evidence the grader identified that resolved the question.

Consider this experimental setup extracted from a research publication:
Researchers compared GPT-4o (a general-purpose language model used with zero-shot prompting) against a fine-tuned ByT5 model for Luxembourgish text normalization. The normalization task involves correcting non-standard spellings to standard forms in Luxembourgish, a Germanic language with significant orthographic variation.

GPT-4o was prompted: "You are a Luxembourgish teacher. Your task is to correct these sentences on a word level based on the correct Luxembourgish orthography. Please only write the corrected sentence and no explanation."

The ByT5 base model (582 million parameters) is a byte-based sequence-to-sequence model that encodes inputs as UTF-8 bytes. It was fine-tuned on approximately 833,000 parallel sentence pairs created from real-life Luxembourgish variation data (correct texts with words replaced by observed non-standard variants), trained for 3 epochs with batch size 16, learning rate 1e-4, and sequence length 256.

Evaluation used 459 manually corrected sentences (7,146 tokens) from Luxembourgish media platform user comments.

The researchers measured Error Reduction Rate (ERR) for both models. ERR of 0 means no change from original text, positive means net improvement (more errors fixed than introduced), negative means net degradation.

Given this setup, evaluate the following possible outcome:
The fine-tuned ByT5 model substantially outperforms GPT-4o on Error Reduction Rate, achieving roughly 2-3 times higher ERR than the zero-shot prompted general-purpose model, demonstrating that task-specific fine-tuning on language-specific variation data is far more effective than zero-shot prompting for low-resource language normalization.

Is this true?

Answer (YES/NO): NO